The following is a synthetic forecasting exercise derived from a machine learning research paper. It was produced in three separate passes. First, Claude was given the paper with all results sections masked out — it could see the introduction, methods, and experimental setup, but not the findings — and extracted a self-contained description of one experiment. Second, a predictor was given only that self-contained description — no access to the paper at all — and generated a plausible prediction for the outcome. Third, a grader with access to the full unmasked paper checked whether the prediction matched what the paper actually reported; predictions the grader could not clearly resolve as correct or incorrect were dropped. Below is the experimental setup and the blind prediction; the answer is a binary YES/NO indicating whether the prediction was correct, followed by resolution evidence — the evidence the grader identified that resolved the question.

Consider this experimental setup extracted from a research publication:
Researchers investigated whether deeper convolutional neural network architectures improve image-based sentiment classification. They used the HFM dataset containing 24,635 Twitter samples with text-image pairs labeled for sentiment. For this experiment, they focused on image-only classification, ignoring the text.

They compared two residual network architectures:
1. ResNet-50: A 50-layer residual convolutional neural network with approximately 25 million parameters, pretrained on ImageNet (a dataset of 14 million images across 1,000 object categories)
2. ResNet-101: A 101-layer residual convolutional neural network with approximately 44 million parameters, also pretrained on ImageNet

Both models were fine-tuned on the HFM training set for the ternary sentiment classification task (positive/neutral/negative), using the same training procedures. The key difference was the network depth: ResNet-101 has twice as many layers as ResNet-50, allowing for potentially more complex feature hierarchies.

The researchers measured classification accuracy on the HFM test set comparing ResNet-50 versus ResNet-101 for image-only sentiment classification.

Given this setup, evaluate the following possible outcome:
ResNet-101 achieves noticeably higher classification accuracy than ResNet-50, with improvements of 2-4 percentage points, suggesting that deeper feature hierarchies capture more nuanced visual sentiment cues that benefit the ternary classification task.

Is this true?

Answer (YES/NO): NO